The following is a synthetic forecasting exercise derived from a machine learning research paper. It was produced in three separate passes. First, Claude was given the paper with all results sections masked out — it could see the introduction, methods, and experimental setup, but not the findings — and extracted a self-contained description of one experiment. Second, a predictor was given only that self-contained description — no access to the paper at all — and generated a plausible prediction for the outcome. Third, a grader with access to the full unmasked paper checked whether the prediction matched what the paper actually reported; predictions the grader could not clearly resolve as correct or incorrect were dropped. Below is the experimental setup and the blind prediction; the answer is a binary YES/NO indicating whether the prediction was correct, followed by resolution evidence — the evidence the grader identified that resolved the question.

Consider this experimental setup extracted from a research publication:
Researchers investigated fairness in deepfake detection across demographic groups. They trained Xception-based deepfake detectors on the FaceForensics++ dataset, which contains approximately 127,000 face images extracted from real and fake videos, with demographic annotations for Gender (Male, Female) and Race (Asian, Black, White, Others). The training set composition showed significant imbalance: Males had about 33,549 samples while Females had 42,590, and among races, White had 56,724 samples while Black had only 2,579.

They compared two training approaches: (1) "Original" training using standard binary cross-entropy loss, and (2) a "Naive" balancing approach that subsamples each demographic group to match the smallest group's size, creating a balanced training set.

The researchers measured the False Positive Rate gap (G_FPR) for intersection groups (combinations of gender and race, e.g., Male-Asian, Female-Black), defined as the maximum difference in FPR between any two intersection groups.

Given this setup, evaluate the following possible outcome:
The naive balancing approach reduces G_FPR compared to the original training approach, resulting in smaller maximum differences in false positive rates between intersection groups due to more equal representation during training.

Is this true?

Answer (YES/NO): NO